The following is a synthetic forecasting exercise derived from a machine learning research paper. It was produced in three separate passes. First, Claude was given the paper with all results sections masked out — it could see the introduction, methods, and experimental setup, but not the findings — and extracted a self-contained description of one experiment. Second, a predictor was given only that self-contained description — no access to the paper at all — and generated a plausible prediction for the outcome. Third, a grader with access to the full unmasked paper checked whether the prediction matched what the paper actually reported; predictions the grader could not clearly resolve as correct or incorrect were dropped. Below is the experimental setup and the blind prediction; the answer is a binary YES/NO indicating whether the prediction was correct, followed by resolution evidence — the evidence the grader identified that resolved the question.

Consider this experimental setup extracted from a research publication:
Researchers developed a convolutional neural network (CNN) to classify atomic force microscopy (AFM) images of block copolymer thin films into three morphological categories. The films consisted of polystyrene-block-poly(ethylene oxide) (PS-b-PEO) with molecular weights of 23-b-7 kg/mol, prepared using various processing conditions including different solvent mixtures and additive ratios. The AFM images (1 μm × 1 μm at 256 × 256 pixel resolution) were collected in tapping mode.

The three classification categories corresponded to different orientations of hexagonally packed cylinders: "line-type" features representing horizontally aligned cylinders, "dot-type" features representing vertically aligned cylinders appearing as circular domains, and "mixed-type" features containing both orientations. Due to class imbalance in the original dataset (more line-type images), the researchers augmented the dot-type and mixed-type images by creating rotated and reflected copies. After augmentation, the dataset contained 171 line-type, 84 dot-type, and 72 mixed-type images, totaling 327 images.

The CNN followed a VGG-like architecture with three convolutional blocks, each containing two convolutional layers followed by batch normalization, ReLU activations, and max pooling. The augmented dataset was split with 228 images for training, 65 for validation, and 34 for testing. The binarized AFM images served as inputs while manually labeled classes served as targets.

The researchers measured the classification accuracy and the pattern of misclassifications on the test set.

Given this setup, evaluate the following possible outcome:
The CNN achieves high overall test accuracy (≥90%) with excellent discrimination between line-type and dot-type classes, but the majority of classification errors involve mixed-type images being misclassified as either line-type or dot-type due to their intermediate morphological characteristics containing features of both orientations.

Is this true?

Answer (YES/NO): YES